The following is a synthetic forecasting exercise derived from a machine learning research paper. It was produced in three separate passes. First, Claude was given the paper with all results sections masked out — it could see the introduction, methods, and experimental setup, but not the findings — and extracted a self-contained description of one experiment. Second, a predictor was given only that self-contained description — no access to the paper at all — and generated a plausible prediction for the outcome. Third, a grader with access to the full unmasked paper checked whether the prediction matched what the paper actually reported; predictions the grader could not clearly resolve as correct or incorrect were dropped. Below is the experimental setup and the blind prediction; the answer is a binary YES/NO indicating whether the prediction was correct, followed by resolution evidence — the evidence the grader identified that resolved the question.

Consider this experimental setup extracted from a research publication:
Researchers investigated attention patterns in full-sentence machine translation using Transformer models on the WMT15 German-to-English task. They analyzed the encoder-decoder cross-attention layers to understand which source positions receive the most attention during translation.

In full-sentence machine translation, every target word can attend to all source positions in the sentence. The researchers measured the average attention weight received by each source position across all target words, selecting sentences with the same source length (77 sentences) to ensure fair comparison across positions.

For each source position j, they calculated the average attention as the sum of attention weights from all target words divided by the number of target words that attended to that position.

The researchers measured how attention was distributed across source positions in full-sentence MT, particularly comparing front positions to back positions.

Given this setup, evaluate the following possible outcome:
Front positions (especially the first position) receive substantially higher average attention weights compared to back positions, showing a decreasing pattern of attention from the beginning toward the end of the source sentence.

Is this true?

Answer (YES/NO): NO